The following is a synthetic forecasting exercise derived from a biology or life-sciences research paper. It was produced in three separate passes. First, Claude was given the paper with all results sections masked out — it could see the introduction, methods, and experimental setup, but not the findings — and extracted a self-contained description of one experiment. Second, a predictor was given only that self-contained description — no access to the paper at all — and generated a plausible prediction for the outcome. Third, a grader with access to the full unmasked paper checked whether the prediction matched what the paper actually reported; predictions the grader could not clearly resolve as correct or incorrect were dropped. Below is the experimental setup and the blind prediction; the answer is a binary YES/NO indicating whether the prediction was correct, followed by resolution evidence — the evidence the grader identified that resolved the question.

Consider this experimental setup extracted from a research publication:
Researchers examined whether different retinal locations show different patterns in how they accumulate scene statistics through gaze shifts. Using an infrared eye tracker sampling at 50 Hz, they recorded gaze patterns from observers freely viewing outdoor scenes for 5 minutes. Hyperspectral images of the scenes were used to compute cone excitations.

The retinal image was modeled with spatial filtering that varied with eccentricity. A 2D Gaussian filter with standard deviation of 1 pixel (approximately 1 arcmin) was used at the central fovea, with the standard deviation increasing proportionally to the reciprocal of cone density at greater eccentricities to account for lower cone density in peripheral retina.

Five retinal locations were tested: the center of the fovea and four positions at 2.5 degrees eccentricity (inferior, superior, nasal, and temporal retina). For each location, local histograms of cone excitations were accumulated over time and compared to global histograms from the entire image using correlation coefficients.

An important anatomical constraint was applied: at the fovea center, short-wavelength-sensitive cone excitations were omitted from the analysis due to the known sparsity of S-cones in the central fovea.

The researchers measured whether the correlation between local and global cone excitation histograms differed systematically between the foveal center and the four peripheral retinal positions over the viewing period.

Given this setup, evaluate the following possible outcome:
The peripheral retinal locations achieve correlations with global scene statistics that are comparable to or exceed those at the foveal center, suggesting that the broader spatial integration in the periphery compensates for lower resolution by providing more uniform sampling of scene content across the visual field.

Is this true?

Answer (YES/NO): YES